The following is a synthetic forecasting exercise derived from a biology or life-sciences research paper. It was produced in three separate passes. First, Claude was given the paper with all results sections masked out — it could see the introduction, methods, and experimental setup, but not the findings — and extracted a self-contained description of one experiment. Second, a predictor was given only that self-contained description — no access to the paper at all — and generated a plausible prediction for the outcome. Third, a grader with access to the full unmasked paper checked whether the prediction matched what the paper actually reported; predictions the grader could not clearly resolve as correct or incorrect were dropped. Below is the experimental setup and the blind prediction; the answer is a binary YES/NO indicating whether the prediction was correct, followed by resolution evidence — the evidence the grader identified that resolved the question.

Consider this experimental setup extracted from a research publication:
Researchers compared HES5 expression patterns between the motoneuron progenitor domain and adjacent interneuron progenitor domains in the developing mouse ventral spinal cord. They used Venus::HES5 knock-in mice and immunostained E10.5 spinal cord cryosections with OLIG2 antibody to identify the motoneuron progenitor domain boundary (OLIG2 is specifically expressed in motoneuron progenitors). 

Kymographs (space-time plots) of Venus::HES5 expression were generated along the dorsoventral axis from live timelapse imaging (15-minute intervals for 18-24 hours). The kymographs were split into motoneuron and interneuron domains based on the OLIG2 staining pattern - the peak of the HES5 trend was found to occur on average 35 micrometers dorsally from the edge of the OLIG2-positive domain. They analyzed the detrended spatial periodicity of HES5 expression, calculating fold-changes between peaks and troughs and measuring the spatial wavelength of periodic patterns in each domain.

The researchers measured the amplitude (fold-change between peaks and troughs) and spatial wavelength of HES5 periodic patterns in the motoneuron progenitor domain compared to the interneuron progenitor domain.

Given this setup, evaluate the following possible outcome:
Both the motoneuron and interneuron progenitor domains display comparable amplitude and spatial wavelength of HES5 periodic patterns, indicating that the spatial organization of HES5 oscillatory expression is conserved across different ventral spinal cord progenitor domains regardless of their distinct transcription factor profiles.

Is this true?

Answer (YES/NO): NO